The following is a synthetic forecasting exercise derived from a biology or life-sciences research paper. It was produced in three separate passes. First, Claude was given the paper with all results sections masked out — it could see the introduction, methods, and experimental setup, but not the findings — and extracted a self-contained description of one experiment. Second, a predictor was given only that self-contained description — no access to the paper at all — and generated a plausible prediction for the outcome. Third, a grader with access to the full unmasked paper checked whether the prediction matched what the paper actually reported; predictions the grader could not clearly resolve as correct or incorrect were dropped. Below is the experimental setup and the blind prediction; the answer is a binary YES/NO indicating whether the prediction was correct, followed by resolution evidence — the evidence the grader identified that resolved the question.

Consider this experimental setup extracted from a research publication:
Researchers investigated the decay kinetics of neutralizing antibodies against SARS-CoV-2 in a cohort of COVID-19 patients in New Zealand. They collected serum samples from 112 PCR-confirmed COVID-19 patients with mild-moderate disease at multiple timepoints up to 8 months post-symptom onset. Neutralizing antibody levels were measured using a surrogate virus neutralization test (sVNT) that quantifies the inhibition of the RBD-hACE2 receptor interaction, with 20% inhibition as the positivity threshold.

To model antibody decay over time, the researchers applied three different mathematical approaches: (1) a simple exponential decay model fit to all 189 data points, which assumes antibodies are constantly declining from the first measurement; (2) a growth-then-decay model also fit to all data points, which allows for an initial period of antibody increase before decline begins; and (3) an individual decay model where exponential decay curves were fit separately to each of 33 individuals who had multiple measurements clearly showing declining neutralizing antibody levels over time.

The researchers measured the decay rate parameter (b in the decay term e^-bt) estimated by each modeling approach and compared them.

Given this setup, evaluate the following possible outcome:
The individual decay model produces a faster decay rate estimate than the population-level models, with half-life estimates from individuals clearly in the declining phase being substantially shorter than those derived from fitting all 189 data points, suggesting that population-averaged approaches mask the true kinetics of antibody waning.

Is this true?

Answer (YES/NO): YES